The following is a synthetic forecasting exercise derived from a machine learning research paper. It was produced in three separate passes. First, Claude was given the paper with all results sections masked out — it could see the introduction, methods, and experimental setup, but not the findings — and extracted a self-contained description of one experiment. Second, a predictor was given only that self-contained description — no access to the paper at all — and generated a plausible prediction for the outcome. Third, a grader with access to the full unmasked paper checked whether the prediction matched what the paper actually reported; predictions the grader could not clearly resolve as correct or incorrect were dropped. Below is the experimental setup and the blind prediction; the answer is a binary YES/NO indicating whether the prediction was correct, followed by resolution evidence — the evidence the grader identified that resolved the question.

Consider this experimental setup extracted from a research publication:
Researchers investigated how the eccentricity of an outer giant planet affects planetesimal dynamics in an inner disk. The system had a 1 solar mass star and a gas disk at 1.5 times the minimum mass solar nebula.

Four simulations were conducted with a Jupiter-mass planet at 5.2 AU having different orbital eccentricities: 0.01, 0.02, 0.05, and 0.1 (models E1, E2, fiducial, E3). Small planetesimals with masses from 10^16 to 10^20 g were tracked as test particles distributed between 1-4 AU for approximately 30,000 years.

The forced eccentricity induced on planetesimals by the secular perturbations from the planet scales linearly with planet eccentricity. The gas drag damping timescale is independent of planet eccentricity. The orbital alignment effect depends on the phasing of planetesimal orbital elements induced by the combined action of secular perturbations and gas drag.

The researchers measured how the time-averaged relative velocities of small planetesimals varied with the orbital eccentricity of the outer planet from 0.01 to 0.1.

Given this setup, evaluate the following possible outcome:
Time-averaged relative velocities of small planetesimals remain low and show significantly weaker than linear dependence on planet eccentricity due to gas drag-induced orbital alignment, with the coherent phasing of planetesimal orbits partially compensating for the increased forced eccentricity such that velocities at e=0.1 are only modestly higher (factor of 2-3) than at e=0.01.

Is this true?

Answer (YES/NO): NO